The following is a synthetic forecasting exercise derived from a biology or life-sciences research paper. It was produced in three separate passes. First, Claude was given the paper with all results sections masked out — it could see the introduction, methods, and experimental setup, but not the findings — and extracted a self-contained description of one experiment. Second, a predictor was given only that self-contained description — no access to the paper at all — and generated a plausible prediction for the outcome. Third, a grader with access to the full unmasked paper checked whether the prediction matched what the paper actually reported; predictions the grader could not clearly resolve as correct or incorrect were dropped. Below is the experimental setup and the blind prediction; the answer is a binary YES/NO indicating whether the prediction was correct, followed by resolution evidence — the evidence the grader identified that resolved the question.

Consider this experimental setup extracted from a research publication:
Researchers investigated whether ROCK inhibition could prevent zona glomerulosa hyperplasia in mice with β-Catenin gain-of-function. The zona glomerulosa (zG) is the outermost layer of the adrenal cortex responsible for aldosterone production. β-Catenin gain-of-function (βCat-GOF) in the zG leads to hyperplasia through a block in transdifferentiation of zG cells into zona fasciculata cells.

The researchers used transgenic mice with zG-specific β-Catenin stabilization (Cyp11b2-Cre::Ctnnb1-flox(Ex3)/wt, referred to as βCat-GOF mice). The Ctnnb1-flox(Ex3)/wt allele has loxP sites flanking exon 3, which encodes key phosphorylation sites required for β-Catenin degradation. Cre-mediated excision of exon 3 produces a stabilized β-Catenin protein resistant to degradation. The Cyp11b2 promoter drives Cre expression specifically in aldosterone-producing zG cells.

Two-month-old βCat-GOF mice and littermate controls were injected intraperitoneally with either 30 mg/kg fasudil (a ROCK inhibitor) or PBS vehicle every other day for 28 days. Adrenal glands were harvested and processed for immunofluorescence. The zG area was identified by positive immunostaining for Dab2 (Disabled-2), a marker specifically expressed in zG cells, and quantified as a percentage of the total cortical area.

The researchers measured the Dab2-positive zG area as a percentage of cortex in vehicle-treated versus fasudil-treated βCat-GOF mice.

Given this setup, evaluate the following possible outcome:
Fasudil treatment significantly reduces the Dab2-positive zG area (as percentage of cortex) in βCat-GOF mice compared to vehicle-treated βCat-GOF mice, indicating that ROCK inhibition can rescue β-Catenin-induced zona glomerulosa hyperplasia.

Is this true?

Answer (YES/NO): YES